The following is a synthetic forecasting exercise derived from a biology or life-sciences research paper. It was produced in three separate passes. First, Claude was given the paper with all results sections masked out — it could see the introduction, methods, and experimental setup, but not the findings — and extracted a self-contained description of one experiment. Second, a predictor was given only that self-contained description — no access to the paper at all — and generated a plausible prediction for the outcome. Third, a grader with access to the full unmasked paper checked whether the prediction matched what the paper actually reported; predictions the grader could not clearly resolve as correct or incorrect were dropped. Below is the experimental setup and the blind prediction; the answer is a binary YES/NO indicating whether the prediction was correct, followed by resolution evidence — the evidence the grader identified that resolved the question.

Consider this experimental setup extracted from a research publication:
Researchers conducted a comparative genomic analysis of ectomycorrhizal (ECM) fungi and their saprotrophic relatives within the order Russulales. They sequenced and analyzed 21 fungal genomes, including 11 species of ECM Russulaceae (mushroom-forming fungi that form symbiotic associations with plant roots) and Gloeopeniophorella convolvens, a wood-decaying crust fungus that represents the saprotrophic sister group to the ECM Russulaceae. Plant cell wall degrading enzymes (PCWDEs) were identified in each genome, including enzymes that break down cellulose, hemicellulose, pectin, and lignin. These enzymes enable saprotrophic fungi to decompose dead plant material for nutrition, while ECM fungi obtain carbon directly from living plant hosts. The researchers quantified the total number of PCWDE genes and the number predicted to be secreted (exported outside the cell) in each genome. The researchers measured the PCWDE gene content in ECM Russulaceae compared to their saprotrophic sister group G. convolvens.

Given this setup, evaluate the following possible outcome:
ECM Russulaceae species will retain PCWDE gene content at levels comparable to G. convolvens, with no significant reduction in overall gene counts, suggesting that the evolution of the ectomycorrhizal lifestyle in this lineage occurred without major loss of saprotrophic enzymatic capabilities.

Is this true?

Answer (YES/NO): NO